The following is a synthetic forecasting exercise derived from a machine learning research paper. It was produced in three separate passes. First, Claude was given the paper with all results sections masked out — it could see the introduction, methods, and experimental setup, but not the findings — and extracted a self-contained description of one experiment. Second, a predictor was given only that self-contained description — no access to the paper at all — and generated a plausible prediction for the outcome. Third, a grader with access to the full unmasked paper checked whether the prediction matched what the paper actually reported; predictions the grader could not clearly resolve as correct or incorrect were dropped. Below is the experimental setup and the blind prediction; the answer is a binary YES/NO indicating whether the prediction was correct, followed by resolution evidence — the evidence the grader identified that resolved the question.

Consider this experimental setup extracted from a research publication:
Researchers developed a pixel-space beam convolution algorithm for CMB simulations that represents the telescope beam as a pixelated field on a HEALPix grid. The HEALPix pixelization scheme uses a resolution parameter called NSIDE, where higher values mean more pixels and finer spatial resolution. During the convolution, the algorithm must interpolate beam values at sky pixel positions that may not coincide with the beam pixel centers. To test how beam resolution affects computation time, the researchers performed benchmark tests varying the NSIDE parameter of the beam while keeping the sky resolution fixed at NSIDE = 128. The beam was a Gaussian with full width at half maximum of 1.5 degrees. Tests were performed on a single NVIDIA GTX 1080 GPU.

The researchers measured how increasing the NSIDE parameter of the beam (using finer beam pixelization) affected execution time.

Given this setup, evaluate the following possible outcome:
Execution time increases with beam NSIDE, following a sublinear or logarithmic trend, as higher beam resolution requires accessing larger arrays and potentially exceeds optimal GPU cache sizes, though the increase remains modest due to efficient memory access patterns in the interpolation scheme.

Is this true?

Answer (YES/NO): NO